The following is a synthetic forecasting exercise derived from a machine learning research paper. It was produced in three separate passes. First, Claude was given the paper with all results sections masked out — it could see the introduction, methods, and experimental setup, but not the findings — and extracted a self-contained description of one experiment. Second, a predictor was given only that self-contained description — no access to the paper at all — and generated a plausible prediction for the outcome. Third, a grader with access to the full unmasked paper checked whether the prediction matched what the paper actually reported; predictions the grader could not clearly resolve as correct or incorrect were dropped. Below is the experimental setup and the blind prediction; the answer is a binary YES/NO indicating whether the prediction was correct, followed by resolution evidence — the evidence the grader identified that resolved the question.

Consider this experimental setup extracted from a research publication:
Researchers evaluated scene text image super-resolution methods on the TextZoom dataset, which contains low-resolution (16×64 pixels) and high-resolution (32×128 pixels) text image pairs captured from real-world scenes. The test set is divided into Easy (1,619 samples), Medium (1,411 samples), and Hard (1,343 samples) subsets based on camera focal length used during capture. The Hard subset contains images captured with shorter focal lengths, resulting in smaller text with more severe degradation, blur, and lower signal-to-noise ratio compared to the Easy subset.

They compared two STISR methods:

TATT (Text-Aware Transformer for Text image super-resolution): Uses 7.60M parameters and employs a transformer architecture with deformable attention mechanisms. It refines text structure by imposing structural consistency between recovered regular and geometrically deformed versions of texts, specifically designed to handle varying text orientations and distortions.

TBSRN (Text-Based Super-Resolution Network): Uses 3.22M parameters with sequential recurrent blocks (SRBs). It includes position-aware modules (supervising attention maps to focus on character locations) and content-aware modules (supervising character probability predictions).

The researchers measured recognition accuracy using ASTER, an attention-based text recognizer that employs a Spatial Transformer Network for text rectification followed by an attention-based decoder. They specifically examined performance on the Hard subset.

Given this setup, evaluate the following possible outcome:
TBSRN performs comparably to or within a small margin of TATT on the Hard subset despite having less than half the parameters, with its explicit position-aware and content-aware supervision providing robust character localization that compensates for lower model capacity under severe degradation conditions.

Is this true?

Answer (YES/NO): NO